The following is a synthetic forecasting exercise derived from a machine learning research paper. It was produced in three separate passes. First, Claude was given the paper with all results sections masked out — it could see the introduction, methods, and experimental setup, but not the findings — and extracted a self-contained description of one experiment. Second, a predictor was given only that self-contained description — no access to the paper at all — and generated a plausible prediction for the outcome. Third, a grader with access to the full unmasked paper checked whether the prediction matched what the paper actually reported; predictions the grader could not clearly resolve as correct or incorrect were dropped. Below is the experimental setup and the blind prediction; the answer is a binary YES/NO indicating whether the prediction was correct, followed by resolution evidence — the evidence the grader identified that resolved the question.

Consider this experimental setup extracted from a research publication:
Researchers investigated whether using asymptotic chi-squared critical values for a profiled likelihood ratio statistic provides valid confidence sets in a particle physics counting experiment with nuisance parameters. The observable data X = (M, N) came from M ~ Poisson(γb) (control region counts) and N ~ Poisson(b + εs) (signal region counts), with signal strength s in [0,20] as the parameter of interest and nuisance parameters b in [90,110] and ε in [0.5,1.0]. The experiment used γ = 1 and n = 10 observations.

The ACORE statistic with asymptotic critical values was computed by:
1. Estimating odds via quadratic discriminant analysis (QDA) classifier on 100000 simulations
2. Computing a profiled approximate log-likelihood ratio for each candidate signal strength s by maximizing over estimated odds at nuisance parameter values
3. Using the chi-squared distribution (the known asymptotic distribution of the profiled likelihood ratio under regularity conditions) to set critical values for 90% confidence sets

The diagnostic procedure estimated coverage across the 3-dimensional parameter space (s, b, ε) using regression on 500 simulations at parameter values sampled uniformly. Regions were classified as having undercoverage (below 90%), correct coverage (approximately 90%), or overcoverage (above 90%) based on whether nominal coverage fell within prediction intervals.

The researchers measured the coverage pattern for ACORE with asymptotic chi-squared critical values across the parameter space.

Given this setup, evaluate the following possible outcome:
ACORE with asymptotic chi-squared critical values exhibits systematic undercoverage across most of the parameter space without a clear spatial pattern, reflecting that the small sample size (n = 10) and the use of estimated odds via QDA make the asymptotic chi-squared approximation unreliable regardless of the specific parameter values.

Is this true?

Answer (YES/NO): NO